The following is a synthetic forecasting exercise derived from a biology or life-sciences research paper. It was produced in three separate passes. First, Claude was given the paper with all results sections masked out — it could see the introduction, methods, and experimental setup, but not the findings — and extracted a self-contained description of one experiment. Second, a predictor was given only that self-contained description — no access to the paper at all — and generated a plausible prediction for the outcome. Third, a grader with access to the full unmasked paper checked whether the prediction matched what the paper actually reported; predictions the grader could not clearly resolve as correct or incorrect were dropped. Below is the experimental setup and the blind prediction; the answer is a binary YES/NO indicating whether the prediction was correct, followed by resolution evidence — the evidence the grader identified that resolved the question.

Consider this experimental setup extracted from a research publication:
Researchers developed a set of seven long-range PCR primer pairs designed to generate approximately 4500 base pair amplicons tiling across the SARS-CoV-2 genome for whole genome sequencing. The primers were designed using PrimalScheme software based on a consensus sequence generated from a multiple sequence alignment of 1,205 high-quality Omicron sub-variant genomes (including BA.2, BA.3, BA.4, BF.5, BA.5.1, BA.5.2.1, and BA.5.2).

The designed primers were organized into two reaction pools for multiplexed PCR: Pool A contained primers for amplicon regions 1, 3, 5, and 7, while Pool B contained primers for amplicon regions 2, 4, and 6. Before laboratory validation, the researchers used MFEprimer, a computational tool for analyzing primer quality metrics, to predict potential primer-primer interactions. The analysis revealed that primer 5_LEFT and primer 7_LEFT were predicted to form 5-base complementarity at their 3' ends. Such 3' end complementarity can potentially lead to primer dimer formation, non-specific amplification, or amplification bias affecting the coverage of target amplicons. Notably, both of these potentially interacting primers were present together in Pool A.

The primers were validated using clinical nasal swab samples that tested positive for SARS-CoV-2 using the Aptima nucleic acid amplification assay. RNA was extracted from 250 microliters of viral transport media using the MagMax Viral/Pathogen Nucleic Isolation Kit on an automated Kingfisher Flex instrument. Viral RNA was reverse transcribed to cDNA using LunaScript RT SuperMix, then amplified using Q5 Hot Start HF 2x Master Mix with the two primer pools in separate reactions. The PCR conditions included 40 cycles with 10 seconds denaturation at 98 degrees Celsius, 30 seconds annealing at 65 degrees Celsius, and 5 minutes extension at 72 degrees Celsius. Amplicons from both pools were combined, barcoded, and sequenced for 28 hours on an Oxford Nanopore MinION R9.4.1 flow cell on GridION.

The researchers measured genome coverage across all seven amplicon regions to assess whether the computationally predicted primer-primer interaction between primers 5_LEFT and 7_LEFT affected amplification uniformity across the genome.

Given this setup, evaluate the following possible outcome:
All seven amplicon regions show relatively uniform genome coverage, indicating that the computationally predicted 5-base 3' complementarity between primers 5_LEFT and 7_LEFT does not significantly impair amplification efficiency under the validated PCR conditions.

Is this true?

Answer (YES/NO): YES